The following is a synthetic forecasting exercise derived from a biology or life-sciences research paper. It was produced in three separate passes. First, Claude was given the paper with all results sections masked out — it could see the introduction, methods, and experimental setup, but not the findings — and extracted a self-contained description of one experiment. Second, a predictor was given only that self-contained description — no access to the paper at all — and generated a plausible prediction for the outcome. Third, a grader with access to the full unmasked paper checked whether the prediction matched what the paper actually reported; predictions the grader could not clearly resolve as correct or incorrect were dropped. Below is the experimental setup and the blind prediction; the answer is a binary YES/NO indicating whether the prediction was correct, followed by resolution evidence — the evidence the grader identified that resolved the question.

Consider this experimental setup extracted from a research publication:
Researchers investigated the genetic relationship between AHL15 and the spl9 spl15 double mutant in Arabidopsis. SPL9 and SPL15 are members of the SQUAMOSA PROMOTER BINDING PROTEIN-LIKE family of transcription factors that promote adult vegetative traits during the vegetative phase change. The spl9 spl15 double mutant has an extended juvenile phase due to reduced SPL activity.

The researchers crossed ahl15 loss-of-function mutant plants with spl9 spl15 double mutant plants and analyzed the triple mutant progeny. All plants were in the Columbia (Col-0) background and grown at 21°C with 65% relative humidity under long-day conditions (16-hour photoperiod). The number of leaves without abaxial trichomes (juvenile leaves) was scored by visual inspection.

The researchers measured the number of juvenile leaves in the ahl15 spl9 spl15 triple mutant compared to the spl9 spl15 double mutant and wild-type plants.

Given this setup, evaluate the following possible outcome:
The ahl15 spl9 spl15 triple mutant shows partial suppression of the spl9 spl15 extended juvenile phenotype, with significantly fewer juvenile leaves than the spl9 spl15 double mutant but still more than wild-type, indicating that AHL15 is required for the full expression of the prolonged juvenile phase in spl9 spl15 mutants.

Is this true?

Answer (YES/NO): YES